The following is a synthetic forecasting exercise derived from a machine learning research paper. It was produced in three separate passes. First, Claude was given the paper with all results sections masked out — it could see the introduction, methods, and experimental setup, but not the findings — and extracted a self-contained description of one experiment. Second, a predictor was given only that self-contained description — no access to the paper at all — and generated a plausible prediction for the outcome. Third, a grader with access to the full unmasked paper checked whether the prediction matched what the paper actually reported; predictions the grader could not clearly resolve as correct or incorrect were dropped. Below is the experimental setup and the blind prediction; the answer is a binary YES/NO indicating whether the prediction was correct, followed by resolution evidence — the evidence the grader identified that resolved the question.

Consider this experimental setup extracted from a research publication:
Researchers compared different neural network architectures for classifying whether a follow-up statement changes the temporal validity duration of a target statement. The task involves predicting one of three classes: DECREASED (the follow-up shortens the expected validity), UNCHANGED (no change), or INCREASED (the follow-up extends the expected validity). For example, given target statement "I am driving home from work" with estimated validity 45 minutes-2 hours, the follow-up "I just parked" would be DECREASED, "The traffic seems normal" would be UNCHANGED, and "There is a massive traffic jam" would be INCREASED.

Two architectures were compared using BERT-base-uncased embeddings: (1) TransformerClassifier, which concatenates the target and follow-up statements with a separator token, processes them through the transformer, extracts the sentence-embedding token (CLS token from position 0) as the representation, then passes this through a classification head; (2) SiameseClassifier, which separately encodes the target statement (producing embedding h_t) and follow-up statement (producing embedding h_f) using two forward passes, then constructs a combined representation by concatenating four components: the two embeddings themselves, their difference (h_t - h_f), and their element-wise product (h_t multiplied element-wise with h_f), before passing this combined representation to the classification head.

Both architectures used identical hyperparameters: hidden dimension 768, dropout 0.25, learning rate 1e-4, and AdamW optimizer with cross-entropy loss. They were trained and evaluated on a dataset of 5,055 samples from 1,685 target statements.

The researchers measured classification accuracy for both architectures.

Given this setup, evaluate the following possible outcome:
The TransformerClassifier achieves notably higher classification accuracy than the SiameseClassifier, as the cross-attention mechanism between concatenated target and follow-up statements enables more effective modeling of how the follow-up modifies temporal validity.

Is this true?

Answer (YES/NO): NO